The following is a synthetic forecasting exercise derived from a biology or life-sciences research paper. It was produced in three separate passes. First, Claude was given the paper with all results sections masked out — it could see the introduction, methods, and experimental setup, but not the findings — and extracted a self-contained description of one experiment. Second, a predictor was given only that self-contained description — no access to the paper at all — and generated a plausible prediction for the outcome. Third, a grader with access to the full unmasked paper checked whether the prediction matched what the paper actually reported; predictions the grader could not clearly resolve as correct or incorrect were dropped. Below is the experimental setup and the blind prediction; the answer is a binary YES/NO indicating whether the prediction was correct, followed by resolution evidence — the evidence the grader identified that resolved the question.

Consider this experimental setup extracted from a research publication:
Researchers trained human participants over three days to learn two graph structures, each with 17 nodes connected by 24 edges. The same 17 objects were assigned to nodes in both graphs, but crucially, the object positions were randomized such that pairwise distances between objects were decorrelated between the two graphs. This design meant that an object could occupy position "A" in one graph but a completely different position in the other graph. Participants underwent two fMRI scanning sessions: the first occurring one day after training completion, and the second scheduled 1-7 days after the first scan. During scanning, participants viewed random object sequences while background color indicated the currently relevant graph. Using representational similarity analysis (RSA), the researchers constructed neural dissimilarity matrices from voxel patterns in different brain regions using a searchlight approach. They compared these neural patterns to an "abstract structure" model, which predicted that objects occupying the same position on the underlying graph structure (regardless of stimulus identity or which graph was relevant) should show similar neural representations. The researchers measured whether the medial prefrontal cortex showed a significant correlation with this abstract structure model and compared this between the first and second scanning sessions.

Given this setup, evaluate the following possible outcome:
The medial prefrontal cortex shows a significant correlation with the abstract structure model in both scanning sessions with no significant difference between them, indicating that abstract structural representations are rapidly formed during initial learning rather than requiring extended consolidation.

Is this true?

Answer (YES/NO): NO